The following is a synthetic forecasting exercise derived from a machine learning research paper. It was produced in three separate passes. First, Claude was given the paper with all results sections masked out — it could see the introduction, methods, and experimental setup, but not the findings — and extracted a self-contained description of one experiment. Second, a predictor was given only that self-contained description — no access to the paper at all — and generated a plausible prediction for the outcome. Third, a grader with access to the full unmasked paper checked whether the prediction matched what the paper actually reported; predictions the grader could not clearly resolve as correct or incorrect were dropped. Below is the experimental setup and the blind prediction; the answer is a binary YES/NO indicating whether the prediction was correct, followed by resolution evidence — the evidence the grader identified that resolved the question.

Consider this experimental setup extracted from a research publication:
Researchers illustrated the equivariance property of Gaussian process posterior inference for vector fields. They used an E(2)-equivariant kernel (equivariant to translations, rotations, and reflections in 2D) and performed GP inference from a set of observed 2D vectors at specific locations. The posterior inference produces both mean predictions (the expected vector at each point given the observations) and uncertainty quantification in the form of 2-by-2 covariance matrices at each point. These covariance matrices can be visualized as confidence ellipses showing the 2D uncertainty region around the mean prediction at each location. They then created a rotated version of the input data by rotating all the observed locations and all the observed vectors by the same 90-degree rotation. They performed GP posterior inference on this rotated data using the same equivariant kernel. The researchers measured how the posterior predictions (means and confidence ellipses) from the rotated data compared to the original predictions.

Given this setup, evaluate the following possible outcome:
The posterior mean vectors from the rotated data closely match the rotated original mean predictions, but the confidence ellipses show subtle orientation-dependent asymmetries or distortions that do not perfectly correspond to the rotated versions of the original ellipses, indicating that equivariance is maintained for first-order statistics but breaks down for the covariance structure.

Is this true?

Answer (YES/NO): NO